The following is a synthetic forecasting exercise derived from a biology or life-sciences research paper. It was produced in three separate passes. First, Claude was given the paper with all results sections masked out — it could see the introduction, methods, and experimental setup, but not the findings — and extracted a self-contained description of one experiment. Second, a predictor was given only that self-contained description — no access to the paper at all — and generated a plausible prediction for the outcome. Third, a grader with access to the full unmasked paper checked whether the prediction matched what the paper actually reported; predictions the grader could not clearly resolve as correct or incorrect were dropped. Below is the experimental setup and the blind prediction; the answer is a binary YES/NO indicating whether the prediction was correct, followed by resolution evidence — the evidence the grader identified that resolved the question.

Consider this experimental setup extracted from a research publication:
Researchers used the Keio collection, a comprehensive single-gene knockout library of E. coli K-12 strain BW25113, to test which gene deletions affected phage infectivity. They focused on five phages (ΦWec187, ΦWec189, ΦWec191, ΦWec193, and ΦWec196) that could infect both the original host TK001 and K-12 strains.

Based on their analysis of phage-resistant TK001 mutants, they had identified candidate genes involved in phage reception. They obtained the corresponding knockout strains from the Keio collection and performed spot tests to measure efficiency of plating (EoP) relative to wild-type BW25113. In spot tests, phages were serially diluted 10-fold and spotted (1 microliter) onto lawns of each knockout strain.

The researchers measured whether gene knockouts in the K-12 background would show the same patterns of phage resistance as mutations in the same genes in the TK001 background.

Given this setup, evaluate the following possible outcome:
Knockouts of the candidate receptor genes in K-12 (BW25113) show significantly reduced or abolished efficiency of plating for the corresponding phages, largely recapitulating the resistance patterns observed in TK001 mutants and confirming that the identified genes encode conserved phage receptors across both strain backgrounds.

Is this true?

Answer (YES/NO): YES